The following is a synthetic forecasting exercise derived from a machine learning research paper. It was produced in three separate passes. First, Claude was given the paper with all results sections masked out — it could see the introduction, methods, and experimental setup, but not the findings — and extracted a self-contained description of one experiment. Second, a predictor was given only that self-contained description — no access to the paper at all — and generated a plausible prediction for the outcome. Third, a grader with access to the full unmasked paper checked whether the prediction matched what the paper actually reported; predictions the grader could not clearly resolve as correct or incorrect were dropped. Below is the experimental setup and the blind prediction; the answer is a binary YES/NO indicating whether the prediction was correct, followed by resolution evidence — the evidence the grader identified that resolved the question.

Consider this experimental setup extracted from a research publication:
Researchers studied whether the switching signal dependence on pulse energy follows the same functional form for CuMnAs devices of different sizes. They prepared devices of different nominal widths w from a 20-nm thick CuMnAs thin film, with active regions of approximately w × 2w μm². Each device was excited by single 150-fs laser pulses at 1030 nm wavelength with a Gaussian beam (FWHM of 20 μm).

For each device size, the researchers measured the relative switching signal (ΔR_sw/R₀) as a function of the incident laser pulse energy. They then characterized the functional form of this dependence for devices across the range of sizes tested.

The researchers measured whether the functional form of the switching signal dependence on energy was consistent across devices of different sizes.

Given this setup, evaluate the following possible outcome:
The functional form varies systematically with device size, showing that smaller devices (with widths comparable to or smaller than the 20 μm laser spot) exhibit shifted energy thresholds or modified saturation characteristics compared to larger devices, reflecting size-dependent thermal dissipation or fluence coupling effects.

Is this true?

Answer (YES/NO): NO